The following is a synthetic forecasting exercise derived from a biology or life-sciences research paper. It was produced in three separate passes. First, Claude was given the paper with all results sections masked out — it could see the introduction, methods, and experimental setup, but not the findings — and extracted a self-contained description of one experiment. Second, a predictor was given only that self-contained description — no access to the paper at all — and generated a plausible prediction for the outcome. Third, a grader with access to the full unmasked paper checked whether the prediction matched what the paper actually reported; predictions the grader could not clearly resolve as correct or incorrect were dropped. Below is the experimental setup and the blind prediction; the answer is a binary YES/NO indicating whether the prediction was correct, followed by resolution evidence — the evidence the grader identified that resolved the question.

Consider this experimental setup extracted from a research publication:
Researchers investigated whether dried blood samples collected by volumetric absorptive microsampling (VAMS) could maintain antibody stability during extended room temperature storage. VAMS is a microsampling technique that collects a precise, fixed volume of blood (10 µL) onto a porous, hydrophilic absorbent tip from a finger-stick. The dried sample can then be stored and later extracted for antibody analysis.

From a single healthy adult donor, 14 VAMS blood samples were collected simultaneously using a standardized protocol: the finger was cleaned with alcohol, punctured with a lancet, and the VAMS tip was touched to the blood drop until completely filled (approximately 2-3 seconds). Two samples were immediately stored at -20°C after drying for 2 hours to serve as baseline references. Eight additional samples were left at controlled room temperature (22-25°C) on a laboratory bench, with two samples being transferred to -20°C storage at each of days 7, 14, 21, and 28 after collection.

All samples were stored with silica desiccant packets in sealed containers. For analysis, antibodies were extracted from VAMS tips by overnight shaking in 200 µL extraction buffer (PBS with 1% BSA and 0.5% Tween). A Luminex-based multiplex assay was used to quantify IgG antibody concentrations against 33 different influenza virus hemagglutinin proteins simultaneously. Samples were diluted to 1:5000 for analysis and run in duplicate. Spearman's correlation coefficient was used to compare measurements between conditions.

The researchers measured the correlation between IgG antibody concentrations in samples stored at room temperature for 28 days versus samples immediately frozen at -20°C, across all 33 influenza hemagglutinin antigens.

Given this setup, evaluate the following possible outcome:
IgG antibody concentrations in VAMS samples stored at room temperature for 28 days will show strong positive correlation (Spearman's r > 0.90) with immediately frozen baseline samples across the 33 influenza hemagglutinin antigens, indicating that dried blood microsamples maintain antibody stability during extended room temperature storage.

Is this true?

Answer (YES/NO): NO